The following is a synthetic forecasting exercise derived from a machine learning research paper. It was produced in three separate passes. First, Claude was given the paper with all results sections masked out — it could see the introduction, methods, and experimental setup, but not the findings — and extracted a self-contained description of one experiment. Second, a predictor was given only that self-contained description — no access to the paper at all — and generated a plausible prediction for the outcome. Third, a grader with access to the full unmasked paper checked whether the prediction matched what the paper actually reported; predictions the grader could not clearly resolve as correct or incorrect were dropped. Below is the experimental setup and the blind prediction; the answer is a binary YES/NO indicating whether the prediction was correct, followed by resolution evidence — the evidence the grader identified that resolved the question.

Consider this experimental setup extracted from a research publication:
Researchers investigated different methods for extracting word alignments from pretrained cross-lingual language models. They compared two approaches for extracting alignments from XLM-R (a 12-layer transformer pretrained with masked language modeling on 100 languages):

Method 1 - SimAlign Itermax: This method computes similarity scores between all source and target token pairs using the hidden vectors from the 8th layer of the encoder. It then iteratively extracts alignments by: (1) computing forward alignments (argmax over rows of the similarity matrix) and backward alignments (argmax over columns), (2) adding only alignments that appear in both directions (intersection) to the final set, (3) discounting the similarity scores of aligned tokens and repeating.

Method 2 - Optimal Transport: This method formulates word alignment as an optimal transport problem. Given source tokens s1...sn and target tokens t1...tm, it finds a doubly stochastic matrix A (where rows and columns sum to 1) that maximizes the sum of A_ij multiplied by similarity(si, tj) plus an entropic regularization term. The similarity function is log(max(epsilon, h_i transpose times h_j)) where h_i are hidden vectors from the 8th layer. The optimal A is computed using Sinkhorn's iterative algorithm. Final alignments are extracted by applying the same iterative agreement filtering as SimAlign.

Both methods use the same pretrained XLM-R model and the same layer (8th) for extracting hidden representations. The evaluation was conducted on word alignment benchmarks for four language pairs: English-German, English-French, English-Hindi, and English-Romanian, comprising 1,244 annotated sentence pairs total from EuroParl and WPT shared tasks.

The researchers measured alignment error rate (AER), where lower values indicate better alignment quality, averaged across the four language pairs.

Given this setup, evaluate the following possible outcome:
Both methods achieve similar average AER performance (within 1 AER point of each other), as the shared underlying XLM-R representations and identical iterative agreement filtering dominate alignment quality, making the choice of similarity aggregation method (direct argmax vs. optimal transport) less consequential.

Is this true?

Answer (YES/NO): NO